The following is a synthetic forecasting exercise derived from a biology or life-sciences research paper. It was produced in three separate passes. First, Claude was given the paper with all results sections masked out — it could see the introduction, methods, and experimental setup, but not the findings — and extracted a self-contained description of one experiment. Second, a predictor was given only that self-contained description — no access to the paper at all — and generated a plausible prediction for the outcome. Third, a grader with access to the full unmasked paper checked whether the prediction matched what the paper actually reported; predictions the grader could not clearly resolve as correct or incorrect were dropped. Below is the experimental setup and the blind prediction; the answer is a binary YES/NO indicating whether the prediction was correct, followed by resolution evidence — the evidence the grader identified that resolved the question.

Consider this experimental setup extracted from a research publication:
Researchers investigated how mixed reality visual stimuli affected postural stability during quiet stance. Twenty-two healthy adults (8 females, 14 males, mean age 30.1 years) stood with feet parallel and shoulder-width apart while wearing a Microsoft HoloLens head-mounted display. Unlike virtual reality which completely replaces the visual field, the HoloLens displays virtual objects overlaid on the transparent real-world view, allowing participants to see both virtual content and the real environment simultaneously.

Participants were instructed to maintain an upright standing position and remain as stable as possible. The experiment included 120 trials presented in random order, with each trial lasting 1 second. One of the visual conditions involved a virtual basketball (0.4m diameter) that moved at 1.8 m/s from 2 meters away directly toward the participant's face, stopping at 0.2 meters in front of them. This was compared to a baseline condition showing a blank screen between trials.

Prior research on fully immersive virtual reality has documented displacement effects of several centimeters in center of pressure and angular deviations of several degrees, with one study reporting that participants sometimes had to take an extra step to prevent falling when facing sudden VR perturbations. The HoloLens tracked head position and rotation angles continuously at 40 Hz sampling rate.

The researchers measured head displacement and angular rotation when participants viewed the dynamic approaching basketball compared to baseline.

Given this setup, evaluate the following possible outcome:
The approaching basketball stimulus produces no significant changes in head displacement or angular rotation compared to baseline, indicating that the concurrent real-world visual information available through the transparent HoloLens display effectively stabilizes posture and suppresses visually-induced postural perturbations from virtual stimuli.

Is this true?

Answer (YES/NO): NO